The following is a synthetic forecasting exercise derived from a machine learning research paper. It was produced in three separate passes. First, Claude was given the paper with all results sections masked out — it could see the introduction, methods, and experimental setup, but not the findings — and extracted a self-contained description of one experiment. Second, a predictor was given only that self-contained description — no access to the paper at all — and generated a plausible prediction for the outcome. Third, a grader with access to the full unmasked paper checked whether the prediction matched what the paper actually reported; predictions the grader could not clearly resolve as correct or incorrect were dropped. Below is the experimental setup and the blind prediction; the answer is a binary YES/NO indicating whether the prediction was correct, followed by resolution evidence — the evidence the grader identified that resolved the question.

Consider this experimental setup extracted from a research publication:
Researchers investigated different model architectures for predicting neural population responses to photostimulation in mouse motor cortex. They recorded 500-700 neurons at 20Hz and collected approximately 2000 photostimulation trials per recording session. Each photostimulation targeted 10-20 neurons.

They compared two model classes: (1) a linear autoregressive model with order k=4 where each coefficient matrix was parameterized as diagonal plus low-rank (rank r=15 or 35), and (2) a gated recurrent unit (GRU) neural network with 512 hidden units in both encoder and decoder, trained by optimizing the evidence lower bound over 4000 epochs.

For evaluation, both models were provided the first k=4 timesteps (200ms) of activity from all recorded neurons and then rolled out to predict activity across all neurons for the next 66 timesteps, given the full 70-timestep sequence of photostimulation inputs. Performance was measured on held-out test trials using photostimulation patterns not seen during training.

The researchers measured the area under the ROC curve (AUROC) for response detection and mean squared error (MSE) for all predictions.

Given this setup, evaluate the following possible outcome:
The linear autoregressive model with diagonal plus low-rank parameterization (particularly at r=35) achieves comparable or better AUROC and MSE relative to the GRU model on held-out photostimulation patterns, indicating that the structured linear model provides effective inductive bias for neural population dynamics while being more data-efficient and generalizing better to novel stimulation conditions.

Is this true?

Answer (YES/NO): YES